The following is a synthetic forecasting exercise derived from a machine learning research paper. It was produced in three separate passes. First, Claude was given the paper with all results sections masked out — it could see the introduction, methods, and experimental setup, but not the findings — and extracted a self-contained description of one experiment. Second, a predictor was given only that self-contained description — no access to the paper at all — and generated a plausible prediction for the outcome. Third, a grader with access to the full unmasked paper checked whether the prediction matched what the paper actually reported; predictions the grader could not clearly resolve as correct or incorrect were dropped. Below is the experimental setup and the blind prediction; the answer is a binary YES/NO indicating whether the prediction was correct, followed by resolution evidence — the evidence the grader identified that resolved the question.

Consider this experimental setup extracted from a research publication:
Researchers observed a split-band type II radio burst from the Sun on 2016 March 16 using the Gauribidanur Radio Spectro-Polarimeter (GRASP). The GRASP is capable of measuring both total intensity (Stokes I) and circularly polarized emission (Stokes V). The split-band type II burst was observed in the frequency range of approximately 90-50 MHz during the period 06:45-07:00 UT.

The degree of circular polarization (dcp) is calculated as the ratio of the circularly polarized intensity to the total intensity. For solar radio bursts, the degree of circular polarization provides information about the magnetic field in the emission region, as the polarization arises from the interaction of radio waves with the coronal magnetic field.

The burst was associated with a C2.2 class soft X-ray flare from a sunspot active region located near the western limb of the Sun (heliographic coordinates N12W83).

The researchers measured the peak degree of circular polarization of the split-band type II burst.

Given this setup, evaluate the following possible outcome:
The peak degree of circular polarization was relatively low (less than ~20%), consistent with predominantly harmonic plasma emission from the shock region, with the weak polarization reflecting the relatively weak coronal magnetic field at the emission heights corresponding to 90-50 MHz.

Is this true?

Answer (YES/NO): YES